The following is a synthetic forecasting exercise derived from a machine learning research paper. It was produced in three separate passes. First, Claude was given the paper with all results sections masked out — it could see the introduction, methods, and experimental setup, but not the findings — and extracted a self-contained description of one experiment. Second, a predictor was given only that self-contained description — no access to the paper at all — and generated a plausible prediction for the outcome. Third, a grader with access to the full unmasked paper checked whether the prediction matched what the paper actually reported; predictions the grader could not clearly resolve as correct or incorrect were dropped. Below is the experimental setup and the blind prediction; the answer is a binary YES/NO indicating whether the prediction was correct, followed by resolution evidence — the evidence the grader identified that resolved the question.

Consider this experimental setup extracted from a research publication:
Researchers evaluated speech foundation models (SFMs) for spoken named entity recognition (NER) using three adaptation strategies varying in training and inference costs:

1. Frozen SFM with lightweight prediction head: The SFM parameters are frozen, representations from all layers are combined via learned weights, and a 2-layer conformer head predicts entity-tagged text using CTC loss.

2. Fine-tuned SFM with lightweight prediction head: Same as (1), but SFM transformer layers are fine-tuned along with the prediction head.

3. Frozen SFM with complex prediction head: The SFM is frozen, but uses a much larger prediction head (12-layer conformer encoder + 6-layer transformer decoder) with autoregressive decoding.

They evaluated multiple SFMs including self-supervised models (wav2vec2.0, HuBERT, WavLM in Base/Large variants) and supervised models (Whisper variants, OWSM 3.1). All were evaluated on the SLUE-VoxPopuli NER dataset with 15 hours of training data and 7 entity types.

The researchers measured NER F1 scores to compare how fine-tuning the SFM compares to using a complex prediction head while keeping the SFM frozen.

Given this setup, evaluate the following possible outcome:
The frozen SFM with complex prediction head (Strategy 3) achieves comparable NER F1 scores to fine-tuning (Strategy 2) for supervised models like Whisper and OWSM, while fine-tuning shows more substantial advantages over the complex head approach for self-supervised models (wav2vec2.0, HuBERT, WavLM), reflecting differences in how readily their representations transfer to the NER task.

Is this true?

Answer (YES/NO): NO